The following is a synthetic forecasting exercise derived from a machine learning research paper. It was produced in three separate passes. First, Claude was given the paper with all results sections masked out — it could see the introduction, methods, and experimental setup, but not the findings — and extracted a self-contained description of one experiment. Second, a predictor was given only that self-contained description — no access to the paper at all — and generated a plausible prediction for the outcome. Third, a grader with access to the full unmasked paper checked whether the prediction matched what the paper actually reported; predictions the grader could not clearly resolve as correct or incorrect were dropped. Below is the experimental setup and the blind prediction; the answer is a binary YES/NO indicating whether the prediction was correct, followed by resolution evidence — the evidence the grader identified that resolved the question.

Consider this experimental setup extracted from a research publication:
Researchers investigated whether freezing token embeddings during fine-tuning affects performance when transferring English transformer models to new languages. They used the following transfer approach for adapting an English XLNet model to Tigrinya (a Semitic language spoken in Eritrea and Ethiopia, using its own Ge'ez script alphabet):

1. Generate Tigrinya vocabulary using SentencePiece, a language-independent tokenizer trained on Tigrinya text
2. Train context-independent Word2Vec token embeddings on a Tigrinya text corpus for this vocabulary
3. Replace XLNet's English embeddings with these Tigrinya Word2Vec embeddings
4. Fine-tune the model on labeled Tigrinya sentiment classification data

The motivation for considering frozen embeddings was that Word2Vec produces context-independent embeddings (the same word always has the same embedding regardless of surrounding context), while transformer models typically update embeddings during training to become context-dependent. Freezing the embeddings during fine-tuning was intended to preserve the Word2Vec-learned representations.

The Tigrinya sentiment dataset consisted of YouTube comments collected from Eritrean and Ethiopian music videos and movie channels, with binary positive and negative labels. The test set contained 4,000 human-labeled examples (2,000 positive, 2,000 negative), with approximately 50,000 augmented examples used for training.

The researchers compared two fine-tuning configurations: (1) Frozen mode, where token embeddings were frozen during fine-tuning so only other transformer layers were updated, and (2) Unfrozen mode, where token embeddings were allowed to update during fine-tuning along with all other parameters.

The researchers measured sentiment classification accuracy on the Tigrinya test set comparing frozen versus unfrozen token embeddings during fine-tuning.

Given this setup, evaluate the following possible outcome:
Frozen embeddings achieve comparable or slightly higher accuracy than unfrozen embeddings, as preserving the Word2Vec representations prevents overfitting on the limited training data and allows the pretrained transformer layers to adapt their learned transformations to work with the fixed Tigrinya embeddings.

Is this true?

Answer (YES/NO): YES